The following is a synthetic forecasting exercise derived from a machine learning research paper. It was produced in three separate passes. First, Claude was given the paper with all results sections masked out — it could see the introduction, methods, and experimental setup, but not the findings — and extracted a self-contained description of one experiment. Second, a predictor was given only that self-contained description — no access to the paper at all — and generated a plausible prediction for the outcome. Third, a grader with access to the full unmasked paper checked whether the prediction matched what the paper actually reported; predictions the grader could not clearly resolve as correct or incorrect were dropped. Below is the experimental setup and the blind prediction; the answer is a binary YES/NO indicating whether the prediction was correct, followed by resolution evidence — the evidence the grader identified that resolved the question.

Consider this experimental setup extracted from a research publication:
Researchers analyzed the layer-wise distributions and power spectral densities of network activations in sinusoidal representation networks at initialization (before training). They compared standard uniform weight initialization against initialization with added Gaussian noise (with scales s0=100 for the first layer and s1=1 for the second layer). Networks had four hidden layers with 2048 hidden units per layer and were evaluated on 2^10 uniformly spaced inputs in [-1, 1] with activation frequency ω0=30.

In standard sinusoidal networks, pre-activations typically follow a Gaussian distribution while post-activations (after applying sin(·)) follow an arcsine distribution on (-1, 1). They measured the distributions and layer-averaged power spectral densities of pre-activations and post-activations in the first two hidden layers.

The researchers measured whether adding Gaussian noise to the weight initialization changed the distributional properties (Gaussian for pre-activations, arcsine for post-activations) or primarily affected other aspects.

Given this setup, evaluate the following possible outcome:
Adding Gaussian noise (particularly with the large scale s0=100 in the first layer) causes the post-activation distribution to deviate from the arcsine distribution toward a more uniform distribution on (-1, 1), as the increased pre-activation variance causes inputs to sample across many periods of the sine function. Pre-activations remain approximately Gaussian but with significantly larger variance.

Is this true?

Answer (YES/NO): NO